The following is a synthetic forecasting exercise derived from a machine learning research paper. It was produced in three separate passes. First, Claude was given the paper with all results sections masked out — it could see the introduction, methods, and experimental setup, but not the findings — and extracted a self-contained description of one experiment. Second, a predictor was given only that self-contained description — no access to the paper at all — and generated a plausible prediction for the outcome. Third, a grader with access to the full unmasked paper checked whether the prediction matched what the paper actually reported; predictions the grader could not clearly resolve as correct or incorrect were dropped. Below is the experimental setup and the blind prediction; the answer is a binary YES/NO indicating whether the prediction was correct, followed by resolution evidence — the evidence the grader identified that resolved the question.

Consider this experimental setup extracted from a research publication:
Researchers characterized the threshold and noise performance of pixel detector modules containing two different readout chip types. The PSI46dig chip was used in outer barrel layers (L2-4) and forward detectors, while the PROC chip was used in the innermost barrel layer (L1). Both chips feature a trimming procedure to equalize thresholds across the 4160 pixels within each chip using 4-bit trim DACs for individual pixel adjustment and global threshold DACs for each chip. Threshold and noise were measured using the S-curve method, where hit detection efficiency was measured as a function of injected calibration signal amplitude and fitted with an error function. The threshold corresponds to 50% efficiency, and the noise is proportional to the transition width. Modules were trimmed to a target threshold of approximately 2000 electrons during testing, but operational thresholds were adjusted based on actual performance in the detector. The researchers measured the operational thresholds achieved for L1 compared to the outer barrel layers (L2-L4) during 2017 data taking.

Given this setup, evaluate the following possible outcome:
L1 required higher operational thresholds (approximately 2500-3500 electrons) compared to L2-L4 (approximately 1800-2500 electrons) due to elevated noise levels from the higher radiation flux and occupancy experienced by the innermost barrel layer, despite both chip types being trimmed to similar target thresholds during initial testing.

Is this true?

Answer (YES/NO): NO